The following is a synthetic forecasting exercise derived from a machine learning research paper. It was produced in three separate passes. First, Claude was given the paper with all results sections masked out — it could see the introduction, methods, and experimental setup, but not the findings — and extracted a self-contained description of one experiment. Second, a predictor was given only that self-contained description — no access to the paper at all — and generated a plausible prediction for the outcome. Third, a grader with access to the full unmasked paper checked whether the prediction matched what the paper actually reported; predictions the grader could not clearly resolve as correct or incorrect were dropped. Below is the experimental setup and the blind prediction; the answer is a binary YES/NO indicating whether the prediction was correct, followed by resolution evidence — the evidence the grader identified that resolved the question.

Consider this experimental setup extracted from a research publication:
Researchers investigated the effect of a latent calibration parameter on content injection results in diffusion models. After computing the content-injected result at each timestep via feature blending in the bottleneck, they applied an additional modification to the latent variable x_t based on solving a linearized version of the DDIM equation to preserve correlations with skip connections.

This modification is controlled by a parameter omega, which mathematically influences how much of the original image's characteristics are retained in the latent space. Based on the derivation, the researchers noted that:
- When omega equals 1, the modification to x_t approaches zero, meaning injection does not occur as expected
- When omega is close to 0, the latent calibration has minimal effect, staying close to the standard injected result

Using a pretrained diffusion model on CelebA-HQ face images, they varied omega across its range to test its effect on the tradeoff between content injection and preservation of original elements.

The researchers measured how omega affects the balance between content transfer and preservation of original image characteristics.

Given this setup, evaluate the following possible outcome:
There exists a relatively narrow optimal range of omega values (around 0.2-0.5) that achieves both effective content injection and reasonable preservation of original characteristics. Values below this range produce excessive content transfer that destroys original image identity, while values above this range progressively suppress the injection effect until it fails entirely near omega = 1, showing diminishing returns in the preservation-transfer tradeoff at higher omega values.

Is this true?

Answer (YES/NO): NO